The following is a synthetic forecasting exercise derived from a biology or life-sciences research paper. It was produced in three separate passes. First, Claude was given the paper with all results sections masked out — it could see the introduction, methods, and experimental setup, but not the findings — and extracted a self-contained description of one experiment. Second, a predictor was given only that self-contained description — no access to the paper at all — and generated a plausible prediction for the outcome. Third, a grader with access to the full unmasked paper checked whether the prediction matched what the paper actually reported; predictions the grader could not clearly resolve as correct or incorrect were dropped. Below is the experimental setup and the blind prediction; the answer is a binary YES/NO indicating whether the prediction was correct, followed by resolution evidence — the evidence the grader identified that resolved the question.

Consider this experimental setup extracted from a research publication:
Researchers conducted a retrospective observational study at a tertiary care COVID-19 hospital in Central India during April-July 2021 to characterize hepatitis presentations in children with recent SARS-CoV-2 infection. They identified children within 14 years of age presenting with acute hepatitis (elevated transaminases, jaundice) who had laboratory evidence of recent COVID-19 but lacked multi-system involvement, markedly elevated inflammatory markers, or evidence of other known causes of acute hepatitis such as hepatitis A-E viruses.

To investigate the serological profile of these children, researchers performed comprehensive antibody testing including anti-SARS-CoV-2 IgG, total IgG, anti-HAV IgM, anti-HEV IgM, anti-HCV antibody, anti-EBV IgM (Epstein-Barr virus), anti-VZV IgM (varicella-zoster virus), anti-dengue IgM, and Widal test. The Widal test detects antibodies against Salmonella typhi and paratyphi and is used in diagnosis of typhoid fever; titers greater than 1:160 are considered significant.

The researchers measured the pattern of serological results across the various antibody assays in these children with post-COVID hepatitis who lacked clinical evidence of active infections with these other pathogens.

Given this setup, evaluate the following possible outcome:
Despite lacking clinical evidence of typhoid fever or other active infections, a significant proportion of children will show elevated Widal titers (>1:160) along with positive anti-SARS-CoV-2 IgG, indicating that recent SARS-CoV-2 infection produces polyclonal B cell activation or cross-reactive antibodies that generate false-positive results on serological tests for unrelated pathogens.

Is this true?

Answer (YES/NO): YES